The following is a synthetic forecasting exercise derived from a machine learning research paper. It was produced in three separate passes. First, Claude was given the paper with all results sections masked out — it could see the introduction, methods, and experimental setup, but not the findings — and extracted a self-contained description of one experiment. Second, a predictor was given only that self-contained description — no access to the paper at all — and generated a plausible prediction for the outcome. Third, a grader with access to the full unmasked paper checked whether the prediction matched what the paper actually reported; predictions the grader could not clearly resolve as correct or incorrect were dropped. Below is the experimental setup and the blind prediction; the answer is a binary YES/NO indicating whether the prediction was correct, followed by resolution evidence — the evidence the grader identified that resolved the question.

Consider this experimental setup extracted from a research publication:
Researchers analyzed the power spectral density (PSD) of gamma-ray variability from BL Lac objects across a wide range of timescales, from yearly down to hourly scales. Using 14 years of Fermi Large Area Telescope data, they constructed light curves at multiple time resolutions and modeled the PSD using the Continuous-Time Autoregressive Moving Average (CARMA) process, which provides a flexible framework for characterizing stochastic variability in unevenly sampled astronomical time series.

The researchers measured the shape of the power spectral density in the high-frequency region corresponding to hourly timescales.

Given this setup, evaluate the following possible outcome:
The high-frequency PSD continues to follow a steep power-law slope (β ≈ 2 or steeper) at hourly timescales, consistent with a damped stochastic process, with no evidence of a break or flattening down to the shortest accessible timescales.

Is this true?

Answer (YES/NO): YES